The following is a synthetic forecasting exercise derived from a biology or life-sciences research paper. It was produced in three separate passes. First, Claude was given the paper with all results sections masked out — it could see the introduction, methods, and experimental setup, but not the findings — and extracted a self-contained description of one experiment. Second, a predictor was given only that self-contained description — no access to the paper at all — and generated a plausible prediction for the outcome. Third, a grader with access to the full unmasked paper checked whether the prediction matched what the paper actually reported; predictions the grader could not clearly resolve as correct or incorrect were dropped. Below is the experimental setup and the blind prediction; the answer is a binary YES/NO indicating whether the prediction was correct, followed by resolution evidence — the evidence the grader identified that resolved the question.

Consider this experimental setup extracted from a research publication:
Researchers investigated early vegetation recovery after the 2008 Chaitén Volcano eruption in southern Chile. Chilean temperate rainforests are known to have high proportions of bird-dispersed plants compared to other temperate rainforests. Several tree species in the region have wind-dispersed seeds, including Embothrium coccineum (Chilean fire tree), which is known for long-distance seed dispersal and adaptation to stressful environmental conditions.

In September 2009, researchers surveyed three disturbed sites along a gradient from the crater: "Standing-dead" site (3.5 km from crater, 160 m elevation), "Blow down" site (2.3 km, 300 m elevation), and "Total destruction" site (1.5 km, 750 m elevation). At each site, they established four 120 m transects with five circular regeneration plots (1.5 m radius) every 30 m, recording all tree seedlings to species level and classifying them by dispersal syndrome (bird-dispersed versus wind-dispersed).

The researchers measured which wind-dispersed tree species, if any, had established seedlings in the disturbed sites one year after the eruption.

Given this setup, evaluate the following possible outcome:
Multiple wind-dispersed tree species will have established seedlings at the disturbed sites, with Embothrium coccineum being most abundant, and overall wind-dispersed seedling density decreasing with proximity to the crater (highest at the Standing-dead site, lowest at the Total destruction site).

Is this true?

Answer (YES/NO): NO